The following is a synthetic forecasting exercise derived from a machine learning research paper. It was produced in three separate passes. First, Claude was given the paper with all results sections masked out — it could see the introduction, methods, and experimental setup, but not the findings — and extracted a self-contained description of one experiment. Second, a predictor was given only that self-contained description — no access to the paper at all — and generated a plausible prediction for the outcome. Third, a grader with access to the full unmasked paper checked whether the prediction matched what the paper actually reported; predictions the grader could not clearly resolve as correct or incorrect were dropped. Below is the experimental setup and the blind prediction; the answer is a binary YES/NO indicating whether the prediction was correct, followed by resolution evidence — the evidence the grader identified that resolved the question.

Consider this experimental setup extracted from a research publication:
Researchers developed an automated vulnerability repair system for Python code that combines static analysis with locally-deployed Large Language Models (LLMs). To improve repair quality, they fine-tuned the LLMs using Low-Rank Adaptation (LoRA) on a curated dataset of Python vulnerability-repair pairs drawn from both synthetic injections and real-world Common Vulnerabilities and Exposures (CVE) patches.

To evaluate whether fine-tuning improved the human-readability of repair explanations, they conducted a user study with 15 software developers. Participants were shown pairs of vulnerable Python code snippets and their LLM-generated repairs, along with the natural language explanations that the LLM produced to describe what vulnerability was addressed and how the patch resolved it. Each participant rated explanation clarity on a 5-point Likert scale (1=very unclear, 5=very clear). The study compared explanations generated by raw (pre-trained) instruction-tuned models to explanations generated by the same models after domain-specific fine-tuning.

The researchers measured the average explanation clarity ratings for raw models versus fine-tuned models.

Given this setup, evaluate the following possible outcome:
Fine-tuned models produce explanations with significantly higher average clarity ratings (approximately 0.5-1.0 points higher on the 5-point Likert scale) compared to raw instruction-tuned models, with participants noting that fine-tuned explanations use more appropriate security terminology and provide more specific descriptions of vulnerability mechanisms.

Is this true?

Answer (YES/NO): NO